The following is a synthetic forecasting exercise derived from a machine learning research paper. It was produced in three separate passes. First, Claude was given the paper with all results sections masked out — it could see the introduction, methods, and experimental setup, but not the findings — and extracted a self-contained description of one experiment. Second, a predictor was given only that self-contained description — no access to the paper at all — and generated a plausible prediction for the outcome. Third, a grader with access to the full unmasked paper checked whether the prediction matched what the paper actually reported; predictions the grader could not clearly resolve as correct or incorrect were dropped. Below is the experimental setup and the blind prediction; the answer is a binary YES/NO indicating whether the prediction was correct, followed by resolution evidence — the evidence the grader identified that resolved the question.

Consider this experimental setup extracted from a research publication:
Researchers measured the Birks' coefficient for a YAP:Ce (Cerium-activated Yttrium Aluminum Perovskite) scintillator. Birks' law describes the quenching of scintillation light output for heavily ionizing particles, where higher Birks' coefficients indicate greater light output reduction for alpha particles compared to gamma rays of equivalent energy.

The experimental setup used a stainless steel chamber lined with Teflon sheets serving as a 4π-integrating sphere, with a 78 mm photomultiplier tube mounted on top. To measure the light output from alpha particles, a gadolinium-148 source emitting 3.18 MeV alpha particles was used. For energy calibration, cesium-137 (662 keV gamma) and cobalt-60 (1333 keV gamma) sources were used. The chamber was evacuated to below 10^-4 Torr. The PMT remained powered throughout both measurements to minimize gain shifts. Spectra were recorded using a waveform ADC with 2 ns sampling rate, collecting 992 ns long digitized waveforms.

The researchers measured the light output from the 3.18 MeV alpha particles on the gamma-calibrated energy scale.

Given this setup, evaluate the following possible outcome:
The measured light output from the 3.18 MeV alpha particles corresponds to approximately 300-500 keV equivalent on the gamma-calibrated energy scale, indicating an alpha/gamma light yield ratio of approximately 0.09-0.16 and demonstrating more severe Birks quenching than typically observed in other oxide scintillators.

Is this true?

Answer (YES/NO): NO